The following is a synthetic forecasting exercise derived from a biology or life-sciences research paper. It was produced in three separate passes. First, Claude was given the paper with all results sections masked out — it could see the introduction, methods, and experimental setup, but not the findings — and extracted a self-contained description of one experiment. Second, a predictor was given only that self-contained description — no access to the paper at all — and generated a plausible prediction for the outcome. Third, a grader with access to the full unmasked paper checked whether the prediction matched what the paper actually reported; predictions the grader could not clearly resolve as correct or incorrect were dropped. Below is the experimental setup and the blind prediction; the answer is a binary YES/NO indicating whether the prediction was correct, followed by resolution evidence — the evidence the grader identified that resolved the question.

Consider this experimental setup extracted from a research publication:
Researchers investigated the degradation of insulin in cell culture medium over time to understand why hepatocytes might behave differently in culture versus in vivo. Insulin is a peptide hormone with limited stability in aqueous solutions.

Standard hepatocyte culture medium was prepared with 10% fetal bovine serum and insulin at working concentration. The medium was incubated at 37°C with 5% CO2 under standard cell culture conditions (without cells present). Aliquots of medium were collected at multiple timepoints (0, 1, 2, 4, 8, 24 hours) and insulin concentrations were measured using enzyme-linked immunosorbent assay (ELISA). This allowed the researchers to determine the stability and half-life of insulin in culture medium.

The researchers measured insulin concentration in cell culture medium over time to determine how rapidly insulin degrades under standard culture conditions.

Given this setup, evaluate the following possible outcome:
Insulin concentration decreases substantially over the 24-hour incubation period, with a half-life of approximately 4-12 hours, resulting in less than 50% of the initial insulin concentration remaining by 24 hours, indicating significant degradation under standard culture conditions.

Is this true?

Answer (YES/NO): NO